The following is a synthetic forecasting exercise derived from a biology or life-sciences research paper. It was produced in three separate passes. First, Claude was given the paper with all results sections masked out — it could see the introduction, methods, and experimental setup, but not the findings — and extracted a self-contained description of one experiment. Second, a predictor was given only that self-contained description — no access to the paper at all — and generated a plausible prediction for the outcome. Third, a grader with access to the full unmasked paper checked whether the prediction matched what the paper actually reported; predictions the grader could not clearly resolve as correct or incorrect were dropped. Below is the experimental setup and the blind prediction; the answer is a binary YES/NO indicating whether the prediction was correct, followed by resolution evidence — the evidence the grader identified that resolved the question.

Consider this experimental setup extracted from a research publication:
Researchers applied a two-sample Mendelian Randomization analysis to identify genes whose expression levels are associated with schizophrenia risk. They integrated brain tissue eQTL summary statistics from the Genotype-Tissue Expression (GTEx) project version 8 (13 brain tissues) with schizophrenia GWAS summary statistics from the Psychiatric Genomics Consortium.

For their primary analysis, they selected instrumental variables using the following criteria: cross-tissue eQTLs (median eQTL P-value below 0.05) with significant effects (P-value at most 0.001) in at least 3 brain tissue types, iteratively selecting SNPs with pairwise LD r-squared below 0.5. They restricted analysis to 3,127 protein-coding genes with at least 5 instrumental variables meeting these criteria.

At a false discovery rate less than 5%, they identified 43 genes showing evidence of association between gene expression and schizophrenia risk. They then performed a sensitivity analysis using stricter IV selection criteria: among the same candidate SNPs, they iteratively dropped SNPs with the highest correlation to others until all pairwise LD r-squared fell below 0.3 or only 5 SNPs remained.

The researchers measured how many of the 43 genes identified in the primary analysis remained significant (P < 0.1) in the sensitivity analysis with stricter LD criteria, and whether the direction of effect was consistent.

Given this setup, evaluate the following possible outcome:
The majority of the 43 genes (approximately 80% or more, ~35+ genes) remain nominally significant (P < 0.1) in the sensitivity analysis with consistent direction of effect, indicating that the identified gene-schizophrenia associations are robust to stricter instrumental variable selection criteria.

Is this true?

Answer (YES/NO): YES